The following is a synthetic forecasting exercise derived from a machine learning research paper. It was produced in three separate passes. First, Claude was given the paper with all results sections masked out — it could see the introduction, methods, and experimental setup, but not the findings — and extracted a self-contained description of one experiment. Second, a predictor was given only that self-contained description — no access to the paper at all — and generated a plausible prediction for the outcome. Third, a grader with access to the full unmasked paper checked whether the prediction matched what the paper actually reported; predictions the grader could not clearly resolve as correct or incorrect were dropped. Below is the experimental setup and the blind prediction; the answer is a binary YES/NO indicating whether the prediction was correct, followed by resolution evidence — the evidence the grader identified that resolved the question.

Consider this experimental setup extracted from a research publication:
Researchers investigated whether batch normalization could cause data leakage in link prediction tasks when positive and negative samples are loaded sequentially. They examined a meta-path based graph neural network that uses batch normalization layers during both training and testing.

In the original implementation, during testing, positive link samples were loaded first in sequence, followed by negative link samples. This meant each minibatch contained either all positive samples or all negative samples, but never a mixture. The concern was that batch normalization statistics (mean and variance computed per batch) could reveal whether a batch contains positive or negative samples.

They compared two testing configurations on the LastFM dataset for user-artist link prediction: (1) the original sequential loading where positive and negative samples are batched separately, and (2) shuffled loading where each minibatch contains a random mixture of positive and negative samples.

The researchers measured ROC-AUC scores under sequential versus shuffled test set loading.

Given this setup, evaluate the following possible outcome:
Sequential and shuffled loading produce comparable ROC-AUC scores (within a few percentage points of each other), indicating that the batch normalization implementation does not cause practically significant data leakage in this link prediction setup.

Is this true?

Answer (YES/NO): NO